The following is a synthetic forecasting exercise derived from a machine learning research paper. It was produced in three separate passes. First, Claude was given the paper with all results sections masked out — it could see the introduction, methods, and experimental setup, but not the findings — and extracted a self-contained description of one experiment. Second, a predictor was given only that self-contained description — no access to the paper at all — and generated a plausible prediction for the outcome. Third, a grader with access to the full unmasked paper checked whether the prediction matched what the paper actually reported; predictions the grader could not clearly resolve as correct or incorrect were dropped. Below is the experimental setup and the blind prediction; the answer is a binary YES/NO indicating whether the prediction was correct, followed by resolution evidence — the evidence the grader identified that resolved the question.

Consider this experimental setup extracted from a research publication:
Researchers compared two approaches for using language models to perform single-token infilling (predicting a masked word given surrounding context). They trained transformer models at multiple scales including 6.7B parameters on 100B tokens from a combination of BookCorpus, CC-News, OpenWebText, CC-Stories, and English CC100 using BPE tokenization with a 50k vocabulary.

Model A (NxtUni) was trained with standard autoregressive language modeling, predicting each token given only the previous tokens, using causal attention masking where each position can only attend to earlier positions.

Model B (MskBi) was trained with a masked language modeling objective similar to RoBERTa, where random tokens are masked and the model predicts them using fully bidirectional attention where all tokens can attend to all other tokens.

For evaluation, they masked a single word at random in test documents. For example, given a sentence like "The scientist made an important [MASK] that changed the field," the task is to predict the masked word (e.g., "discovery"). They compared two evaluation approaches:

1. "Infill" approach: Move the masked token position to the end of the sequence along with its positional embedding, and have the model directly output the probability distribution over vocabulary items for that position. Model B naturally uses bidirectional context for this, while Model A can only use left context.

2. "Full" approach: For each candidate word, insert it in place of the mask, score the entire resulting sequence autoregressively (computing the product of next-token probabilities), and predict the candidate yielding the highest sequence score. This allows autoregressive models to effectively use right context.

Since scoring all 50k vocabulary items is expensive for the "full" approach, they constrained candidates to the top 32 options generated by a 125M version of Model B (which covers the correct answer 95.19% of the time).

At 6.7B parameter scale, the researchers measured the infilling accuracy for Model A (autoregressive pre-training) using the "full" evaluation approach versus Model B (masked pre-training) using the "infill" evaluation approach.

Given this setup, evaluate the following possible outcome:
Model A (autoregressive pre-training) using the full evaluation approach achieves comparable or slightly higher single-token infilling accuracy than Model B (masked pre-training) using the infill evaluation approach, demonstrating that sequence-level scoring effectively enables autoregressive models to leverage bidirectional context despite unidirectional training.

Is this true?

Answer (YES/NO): YES